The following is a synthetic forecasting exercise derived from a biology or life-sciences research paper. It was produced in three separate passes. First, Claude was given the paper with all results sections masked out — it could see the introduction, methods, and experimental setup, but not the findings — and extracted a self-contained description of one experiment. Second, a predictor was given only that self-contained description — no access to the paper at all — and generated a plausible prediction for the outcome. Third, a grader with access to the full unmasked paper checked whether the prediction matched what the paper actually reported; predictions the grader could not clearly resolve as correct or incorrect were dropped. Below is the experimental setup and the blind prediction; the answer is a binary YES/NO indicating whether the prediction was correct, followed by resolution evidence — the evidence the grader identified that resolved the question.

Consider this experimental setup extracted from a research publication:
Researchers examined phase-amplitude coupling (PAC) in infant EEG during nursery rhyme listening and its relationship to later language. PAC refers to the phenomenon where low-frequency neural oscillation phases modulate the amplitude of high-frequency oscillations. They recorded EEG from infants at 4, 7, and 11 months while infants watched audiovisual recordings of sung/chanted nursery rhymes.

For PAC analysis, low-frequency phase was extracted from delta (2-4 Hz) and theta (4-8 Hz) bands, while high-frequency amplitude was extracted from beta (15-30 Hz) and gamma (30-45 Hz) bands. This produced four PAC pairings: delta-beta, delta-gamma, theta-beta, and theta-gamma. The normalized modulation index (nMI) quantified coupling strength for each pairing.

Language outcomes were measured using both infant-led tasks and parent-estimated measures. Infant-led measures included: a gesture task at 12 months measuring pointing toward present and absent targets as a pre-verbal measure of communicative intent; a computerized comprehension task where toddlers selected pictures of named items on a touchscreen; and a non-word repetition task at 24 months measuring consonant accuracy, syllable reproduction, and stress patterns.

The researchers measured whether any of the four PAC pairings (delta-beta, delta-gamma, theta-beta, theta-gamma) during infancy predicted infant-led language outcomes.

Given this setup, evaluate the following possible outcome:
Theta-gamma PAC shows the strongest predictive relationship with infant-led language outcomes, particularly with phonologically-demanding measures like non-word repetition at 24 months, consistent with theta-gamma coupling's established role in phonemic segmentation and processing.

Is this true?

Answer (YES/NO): YES